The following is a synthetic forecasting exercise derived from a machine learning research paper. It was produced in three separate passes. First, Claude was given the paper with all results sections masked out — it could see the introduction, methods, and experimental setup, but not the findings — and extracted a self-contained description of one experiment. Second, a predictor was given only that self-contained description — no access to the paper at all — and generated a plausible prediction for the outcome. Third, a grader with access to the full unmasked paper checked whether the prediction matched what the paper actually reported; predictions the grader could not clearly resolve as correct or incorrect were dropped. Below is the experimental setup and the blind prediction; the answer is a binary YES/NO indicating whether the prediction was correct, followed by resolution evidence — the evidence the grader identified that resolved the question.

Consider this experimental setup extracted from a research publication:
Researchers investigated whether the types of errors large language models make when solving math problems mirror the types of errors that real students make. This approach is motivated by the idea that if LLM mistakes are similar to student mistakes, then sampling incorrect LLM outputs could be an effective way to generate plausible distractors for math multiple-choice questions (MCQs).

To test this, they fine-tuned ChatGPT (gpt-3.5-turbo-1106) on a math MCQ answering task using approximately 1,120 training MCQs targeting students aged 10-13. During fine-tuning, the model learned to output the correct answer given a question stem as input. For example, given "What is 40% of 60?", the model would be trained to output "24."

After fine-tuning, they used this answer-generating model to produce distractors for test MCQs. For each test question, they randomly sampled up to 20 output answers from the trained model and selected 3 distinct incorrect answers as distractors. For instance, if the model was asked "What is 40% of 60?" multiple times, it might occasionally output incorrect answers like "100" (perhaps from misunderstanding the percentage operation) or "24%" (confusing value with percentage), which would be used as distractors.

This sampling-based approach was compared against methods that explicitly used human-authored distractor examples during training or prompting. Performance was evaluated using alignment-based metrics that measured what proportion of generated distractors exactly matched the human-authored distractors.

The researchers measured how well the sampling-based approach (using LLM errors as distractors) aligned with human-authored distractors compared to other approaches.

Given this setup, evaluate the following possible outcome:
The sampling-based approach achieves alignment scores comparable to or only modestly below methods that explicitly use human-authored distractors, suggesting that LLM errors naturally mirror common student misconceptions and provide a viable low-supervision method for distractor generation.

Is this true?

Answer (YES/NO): NO